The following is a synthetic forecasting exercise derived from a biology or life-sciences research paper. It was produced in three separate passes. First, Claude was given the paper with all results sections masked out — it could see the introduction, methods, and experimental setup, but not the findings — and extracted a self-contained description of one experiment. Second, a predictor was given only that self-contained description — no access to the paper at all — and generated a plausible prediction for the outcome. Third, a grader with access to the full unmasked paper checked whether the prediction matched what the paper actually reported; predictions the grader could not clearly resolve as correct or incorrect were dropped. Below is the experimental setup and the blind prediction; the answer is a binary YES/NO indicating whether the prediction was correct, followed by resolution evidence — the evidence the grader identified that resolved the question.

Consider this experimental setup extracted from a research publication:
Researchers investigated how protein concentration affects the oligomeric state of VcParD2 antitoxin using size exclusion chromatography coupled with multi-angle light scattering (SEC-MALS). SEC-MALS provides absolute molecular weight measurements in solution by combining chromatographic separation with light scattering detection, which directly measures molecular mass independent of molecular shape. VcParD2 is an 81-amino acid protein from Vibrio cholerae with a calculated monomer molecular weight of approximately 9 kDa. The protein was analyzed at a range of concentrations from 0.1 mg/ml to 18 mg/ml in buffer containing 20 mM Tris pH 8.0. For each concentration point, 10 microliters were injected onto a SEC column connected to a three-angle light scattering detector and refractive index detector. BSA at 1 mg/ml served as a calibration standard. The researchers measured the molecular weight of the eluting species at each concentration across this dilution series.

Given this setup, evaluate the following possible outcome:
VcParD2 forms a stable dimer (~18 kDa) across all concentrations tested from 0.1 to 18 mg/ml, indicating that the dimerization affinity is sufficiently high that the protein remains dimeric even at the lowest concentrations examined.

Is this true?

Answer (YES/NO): NO